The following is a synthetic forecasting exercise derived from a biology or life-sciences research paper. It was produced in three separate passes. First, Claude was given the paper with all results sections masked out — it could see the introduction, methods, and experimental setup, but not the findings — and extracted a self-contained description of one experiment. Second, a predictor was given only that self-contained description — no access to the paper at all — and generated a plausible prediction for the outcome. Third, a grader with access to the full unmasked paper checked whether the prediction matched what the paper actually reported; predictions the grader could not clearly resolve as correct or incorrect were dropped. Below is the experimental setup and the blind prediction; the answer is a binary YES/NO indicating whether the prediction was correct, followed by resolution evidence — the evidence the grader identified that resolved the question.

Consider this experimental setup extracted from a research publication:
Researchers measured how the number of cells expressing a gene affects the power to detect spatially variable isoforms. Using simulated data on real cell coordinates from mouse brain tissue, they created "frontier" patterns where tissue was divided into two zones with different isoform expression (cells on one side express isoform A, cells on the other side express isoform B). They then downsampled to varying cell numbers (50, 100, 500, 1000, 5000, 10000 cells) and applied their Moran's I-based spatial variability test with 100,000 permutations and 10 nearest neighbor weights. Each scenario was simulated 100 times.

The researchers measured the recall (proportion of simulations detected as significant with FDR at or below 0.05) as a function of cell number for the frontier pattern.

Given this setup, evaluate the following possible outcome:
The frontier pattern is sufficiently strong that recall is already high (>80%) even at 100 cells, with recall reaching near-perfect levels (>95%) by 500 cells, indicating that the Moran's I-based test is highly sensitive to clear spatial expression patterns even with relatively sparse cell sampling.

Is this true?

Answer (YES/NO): NO